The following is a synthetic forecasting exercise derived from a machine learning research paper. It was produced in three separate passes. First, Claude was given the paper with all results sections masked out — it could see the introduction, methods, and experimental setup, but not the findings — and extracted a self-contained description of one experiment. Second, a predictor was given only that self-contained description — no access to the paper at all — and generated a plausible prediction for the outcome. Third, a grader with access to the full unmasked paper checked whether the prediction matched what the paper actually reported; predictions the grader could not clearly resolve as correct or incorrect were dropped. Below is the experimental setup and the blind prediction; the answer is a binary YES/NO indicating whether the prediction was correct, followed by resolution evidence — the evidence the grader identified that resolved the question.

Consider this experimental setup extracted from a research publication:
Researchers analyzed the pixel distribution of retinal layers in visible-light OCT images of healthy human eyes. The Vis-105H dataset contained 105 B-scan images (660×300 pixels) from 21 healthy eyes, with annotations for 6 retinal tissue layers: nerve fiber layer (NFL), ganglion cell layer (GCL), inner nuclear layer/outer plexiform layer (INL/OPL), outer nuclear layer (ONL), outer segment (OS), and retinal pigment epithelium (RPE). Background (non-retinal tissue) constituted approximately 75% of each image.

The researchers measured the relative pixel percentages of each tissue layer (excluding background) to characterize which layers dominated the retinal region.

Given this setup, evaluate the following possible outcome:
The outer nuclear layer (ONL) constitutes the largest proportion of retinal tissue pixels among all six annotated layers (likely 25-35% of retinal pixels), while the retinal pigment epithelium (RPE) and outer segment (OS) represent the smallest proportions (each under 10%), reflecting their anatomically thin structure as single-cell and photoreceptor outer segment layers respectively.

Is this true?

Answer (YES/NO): NO